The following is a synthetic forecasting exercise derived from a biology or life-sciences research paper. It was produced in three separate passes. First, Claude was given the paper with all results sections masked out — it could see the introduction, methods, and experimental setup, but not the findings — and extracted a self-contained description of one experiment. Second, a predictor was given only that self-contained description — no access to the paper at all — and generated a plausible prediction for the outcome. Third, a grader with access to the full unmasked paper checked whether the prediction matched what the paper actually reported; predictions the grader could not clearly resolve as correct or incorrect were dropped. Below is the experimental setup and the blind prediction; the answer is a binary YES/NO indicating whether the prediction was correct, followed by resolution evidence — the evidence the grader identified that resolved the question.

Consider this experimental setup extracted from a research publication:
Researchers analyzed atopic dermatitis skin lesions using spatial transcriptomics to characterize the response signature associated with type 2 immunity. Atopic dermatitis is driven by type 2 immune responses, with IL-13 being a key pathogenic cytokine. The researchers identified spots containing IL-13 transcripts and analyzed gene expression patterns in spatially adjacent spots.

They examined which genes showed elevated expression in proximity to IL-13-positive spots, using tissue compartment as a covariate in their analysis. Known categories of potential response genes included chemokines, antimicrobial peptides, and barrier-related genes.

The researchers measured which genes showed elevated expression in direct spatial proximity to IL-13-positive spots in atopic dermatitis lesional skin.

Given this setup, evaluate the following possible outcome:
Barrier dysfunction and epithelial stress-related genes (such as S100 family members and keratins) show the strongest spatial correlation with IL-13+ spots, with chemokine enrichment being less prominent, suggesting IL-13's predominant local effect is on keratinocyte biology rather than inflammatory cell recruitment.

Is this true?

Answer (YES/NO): NO